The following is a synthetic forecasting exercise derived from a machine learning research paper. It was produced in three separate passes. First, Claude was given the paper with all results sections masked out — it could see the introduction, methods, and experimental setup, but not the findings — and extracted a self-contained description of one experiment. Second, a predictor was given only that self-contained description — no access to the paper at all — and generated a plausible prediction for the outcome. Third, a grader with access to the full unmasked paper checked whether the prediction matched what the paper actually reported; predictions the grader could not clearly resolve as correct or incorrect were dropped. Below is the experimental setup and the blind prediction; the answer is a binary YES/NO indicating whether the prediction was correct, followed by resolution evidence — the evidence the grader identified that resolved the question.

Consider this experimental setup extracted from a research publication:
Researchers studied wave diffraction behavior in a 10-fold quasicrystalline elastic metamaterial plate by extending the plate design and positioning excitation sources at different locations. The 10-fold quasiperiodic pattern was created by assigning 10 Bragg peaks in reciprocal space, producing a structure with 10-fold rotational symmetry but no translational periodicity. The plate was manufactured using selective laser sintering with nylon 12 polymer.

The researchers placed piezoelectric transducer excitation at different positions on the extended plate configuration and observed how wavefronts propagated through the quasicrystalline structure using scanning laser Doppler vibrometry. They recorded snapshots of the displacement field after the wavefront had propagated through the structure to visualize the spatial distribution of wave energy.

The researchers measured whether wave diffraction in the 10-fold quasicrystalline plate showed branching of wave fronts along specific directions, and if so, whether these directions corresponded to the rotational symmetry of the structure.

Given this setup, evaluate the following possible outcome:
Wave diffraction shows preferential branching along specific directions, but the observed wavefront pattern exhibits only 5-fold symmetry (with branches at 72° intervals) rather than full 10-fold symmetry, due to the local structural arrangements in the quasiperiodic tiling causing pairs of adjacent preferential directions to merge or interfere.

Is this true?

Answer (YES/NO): NO